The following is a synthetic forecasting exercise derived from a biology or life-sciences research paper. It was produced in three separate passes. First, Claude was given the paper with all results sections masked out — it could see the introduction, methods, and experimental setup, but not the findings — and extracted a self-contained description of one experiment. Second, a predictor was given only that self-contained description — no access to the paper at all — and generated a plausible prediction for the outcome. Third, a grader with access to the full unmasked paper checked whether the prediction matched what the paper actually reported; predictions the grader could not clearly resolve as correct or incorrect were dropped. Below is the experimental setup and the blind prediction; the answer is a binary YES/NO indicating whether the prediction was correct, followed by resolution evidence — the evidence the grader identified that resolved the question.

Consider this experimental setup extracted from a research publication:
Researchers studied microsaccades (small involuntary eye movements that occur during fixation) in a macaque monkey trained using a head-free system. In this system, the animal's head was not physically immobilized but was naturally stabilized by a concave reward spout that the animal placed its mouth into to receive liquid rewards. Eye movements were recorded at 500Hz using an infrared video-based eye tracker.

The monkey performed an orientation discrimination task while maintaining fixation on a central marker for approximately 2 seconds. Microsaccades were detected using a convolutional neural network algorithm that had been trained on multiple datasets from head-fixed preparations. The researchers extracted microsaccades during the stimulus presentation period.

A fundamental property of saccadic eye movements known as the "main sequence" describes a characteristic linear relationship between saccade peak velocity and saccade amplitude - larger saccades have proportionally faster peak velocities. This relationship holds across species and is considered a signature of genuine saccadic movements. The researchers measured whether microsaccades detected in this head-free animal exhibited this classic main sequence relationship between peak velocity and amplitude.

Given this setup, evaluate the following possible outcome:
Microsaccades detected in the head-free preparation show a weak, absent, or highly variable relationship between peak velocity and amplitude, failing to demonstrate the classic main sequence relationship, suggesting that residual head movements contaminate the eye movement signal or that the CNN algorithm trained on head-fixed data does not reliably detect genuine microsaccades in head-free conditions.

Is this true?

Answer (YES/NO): NO